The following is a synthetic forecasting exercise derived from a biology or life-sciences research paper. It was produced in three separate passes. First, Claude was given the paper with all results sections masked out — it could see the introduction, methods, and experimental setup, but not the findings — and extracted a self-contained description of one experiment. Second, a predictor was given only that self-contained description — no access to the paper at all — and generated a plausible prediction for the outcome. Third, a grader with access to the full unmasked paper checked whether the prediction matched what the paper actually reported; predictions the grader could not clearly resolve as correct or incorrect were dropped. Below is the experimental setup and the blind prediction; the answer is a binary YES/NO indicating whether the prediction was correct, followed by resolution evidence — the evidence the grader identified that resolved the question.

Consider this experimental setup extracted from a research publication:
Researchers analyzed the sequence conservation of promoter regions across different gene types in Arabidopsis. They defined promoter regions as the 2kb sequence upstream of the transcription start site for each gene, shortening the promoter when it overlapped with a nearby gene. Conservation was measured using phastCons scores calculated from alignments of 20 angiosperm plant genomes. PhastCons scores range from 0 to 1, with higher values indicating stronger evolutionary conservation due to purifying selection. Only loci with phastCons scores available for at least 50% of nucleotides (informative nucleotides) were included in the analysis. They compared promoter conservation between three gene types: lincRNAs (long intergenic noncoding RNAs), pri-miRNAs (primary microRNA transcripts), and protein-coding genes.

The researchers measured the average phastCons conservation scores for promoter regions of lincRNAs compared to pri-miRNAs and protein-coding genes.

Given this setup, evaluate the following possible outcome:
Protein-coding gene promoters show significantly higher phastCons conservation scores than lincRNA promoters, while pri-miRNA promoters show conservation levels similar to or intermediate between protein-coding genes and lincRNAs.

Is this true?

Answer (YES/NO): NO